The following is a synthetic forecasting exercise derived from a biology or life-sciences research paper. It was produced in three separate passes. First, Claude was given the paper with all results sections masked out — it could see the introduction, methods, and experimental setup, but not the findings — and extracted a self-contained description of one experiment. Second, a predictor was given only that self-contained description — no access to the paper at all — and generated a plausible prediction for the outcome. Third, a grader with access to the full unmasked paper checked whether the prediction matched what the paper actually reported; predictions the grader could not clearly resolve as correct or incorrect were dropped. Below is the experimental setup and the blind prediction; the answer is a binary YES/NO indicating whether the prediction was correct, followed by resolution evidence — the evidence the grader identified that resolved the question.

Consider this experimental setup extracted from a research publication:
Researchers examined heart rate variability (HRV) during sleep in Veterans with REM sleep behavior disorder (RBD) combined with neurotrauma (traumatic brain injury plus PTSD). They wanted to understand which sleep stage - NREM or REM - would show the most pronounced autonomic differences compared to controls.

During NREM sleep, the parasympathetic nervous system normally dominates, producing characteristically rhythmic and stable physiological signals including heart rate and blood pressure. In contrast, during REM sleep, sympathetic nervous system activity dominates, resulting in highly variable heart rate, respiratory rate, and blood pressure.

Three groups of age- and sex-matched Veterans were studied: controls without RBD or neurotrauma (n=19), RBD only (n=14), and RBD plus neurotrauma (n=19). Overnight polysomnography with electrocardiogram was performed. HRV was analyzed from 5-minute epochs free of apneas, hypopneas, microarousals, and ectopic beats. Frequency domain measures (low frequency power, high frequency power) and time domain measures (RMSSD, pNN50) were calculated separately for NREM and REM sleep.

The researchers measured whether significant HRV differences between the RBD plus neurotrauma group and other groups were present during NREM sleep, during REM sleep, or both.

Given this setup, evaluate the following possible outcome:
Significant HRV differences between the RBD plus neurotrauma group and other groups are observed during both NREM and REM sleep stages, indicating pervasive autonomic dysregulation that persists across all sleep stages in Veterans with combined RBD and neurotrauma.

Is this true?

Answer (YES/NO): NO